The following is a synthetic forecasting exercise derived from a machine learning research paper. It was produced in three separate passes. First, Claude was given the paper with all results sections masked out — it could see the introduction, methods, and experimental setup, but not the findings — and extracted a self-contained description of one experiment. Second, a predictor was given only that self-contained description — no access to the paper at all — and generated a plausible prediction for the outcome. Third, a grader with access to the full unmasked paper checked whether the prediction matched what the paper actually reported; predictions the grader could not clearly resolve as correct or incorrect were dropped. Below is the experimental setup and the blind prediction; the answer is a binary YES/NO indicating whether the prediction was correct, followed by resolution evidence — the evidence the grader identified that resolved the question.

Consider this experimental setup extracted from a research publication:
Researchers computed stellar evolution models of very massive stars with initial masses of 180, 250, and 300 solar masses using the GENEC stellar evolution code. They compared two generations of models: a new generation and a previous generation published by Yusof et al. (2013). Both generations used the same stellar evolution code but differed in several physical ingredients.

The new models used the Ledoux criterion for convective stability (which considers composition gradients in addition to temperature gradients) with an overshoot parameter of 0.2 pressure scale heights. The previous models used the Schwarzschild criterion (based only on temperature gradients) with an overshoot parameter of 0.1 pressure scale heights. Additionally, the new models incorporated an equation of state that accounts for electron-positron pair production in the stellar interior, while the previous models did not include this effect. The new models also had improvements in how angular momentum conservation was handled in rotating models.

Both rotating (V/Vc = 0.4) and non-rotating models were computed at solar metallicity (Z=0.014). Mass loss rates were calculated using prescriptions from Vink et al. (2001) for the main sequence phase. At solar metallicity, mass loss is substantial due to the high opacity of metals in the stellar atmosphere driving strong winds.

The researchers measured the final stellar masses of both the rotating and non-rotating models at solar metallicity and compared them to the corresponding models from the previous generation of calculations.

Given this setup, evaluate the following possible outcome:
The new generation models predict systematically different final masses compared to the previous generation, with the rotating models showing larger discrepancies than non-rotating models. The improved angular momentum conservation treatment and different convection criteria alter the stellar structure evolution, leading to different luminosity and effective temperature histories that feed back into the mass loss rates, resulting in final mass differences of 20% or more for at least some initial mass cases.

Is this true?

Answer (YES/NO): YES